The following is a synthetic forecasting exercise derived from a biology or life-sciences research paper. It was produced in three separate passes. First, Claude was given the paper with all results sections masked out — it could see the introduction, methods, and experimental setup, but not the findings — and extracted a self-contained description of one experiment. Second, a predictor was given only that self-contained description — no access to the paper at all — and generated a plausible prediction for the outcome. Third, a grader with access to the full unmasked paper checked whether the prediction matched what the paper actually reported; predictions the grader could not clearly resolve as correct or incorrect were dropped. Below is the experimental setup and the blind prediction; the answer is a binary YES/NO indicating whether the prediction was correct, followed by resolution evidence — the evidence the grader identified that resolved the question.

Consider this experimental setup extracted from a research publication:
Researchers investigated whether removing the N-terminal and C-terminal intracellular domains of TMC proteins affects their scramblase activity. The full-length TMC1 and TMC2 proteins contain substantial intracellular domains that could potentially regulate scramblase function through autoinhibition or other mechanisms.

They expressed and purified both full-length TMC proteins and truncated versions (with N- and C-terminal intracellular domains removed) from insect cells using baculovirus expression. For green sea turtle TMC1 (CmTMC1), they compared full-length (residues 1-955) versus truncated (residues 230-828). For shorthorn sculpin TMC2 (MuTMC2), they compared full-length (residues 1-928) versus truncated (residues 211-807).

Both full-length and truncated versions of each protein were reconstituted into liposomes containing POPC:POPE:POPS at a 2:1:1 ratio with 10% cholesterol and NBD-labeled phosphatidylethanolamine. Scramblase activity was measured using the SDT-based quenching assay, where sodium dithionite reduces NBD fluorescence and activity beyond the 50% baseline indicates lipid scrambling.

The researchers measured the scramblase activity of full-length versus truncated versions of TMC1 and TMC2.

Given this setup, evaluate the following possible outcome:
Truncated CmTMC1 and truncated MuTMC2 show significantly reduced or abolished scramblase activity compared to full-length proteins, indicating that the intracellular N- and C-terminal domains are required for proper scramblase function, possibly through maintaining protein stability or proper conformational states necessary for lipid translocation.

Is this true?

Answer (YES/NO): NO